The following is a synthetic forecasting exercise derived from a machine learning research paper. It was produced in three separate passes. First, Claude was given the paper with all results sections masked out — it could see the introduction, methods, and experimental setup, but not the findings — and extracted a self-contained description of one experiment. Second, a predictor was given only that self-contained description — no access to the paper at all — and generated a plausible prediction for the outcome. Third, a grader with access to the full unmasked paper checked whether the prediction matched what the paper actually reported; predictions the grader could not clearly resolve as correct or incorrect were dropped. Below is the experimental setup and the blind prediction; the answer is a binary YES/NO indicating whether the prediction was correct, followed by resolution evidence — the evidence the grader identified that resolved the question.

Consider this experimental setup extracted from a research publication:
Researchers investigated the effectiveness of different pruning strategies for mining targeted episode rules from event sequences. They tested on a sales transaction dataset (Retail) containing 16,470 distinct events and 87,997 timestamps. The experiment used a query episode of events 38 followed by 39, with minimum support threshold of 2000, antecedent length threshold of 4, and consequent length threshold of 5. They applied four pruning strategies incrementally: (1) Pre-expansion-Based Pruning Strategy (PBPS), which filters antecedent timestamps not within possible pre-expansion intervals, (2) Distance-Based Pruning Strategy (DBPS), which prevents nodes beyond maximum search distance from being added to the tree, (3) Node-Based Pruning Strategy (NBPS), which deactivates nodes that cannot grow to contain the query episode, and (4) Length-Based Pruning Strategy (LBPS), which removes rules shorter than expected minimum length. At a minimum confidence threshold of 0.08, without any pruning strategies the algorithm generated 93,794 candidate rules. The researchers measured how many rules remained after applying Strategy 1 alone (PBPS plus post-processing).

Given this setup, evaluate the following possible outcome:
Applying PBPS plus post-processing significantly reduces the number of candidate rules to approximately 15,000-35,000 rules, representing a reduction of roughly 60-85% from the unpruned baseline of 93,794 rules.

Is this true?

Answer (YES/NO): NO